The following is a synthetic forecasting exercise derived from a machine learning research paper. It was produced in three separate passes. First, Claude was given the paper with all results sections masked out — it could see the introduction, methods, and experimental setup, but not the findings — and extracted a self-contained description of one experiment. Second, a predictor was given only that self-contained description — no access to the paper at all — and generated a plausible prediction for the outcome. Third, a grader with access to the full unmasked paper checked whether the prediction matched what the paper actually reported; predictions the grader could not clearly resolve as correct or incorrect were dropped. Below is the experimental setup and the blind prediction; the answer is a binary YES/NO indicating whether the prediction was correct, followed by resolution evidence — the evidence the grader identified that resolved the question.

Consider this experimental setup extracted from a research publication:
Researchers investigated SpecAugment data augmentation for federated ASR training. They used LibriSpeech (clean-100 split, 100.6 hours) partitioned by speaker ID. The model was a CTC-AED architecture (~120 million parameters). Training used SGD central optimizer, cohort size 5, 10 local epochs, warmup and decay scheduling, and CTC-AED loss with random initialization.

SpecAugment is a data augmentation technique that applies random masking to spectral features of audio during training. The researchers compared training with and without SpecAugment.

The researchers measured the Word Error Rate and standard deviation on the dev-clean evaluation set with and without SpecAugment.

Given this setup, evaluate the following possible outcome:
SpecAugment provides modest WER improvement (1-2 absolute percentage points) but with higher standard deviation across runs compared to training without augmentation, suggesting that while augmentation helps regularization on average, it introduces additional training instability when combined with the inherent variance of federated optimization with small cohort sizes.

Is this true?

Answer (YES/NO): NO